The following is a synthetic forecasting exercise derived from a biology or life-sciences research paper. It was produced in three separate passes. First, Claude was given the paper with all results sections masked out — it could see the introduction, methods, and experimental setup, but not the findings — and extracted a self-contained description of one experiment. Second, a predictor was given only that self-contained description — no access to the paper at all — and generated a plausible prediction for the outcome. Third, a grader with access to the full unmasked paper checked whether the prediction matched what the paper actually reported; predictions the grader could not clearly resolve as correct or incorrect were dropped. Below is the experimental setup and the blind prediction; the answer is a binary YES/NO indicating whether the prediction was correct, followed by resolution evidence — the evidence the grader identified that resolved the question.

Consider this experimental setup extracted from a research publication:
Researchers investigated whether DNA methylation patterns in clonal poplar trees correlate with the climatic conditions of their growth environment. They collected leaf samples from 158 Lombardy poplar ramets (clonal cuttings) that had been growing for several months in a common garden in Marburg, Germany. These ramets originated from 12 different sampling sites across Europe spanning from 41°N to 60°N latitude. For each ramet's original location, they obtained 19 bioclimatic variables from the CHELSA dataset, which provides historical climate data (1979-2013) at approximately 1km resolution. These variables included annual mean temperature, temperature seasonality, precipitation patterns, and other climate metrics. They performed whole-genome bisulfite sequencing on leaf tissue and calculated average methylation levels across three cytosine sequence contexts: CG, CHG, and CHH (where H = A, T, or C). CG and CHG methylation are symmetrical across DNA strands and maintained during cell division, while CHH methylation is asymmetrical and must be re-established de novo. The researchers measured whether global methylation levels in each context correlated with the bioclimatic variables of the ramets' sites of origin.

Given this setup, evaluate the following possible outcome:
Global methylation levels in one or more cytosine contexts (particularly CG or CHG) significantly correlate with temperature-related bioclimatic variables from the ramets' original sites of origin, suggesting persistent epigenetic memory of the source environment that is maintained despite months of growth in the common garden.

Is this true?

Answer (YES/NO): NO